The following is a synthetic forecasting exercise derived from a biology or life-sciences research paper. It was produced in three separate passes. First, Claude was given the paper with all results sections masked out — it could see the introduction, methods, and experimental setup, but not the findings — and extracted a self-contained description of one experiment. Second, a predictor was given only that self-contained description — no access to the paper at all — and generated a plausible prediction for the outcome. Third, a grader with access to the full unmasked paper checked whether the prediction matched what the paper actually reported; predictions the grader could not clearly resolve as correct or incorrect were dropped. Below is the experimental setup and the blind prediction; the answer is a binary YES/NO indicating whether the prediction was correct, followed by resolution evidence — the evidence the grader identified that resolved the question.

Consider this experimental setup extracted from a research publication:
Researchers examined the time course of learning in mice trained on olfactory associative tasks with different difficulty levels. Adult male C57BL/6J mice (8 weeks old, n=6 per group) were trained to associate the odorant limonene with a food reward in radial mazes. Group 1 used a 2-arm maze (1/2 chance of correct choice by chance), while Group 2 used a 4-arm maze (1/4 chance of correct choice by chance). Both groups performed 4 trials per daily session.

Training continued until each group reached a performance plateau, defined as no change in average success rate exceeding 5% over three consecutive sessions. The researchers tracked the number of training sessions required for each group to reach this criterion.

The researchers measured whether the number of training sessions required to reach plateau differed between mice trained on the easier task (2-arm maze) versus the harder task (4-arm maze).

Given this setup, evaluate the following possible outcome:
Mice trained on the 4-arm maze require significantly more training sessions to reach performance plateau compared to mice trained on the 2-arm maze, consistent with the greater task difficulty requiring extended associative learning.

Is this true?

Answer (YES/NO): NO